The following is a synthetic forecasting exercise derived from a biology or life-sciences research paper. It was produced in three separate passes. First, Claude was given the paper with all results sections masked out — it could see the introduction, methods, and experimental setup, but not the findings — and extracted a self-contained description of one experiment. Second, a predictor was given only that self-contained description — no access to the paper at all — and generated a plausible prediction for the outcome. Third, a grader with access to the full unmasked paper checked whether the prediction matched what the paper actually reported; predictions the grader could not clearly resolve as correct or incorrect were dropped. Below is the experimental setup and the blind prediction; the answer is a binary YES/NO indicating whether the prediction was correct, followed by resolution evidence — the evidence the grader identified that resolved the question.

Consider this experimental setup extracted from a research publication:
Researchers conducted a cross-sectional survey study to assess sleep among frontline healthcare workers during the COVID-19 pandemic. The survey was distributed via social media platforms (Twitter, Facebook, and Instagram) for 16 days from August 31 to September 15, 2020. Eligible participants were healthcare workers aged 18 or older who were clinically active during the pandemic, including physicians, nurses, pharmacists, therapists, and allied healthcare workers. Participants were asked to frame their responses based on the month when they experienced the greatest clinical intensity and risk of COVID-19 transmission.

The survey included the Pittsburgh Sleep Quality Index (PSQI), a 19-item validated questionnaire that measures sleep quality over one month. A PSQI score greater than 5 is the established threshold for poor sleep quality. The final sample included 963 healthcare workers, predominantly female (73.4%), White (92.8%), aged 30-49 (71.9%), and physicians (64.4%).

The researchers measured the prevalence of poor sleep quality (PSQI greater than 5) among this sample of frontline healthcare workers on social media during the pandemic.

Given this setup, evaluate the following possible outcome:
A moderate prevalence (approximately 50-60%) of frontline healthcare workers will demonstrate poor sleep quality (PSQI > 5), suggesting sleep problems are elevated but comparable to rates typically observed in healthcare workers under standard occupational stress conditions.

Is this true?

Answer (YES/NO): NO